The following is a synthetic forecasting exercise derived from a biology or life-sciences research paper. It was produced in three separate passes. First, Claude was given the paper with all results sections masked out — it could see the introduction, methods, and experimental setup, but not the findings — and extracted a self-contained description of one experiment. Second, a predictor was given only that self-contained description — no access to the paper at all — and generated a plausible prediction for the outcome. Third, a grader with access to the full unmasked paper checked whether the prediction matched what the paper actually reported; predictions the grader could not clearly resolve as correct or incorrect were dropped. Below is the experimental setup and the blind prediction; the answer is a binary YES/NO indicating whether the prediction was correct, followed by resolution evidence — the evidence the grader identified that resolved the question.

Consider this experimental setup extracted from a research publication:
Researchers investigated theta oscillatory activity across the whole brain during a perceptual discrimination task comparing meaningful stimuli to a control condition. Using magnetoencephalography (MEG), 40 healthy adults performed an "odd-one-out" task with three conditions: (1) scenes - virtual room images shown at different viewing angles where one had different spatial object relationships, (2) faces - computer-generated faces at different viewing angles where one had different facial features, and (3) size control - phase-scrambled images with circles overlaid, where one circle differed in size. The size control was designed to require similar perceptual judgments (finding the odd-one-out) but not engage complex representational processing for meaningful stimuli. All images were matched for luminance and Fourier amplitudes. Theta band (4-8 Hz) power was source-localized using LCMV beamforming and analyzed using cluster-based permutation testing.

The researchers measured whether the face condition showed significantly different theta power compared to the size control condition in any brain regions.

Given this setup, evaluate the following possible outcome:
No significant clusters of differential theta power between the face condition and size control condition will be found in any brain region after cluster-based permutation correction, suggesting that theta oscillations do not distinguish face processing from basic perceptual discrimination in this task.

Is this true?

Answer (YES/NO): NO